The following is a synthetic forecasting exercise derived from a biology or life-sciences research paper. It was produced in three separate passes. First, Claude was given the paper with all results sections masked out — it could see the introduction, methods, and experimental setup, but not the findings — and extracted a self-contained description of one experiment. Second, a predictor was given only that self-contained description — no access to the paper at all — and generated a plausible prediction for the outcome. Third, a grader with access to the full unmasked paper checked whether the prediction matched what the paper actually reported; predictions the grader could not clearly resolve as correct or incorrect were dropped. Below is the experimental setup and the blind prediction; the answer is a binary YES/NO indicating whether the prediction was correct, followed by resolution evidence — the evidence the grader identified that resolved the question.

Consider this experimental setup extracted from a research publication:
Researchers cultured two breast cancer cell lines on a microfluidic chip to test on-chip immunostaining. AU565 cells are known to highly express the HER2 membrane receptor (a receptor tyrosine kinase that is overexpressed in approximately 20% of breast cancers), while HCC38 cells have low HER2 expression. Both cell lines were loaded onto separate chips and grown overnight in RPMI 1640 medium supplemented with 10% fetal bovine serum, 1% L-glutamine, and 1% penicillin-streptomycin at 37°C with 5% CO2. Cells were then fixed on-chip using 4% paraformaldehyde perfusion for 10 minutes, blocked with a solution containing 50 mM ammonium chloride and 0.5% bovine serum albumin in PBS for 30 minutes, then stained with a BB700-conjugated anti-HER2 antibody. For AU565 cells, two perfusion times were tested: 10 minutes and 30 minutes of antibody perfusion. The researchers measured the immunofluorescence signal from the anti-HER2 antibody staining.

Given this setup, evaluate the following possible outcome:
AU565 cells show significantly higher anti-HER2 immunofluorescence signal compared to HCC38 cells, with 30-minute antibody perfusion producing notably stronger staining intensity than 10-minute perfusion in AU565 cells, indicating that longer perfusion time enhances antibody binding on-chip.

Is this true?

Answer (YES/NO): NO